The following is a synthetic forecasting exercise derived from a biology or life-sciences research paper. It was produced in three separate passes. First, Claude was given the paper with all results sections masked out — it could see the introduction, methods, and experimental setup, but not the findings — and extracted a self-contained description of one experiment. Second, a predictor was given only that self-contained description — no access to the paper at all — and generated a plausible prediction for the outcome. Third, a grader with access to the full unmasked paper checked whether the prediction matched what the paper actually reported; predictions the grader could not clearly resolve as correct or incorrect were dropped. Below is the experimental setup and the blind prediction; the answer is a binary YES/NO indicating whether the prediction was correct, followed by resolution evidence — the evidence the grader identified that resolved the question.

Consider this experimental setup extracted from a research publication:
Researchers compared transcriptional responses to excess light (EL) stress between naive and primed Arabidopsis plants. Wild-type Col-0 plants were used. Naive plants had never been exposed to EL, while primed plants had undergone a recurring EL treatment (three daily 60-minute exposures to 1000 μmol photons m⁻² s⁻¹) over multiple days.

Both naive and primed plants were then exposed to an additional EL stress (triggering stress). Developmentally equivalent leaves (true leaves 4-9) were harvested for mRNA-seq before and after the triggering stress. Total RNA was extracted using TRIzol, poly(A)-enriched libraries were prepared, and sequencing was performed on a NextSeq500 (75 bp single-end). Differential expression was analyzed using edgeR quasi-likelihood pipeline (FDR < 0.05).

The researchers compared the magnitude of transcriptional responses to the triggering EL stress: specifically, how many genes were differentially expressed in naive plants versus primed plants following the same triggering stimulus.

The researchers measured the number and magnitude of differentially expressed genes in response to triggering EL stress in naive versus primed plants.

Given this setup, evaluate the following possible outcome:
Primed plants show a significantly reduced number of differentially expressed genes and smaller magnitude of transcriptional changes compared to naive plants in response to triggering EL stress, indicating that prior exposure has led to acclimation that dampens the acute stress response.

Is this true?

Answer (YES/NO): YES